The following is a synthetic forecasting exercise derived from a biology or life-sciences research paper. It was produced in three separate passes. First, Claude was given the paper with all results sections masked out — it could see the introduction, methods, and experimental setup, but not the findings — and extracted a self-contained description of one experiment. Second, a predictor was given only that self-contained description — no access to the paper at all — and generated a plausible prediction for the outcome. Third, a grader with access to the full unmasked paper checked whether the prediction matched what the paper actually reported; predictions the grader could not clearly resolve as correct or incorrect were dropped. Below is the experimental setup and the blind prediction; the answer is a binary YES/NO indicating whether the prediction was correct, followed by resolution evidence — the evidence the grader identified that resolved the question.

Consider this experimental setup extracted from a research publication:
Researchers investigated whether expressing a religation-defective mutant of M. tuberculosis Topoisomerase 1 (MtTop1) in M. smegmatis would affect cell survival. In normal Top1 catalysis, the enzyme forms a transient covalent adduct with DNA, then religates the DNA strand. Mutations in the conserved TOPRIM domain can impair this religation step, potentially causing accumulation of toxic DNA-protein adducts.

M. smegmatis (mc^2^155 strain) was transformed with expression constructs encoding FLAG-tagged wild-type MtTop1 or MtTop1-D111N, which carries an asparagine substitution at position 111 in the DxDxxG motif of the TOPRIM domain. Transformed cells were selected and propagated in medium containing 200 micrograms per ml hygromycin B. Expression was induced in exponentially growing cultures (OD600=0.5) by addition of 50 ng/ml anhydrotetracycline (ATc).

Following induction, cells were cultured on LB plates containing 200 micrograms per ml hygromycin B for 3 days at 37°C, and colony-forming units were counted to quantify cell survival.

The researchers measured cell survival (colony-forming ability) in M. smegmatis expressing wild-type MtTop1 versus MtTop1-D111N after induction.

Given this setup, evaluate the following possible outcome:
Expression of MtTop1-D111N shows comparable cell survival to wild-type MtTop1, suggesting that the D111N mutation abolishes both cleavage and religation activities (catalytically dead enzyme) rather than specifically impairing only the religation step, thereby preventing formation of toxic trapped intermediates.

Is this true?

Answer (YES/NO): NO